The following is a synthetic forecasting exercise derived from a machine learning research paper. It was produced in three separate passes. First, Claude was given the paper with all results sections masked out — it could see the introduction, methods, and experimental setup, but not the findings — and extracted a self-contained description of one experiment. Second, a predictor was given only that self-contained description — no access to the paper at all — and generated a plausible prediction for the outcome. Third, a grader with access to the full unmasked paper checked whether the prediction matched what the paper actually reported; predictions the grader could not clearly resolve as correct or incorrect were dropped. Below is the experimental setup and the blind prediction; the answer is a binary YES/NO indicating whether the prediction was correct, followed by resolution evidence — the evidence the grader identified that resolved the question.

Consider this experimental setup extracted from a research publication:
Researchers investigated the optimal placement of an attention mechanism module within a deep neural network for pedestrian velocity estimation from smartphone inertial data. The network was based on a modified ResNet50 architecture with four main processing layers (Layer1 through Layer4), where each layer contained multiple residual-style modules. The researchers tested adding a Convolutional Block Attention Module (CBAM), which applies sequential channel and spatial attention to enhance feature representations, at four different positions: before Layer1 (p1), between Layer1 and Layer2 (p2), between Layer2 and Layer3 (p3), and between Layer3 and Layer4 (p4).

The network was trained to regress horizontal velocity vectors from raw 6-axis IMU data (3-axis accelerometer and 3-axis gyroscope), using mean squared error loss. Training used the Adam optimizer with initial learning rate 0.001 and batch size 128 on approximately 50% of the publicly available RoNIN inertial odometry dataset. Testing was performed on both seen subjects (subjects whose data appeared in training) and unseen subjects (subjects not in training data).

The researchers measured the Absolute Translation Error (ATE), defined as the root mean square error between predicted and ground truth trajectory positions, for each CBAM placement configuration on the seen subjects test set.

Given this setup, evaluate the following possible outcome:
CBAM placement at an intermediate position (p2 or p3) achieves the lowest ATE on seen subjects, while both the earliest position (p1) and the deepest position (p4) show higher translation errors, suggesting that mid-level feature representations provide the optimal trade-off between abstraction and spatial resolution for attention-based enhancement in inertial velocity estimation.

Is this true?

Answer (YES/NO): NO